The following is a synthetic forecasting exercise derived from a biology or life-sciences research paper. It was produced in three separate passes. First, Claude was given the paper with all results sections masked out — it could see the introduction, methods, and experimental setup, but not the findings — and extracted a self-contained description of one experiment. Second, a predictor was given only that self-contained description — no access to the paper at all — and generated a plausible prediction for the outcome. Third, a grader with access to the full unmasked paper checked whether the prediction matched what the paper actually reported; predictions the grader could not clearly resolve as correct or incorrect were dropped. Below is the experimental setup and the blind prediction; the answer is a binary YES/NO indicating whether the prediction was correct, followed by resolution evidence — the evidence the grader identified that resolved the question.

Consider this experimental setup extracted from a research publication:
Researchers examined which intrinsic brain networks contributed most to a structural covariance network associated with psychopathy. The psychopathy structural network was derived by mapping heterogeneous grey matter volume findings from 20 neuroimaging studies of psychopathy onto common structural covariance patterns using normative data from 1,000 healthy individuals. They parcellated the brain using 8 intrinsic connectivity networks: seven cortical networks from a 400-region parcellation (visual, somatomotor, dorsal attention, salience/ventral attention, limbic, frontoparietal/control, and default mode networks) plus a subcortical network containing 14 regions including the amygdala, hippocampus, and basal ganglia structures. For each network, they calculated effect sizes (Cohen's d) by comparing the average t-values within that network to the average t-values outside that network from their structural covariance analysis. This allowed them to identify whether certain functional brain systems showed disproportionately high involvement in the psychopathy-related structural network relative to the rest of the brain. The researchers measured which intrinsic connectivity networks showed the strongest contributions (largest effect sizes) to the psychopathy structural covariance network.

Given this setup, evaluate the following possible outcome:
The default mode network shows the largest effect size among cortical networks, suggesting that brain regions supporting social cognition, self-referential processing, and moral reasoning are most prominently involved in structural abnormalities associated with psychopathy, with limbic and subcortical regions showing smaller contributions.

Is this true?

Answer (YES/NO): NO